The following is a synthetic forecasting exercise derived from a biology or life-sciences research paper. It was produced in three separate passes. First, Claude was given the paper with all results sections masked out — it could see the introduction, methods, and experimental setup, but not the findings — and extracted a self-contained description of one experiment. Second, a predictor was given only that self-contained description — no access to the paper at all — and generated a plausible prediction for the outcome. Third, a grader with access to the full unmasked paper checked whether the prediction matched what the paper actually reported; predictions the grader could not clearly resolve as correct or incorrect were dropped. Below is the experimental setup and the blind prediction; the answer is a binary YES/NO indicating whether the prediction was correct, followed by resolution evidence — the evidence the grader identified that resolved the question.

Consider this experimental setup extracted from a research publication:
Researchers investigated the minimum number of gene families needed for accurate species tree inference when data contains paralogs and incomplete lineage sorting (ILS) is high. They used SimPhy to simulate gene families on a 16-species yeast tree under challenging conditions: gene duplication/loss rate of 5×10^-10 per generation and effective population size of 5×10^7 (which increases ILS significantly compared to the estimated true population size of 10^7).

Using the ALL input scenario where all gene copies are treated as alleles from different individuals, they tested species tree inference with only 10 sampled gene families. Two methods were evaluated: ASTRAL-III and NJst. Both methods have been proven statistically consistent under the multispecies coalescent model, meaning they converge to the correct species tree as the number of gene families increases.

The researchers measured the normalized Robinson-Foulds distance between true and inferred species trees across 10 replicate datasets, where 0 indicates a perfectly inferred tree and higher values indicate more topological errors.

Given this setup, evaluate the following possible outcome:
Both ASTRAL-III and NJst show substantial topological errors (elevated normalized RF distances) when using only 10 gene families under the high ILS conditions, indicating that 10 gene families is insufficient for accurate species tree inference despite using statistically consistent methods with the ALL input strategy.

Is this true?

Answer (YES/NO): YES